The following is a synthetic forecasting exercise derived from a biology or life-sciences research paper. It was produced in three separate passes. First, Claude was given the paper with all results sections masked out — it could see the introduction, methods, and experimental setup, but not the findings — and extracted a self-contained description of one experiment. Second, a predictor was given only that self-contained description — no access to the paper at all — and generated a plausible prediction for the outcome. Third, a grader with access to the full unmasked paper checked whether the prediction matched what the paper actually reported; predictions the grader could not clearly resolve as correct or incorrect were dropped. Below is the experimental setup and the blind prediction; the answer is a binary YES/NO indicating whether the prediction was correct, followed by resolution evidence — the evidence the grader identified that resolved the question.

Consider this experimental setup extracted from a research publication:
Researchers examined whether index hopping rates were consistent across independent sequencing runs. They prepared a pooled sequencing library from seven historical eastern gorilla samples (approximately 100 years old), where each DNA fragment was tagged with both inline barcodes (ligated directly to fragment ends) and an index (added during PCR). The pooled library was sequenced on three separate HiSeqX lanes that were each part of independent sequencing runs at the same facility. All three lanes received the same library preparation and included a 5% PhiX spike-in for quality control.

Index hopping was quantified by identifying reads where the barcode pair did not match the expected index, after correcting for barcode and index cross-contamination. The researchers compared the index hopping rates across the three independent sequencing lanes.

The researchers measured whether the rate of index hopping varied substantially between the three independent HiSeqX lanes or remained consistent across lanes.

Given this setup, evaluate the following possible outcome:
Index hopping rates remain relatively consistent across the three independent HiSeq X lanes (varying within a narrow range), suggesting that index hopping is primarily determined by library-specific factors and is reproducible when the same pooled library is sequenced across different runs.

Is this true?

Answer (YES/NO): YES